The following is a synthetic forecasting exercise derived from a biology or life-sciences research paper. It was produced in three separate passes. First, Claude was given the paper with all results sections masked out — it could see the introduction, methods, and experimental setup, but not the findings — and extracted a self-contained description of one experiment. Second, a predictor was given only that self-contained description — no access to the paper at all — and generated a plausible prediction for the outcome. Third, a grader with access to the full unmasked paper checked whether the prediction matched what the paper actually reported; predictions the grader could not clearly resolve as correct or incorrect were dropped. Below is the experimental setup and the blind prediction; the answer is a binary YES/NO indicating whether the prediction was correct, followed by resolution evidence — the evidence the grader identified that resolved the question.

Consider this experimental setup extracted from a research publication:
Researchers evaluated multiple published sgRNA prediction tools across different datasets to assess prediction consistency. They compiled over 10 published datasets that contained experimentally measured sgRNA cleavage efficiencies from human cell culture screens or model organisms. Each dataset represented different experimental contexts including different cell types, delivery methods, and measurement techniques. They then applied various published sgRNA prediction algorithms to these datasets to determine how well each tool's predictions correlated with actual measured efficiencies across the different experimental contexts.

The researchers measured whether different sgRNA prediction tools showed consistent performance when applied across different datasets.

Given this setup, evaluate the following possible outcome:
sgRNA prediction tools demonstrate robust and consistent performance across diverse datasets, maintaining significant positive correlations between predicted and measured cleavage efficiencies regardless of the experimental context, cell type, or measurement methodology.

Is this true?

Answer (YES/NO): NO